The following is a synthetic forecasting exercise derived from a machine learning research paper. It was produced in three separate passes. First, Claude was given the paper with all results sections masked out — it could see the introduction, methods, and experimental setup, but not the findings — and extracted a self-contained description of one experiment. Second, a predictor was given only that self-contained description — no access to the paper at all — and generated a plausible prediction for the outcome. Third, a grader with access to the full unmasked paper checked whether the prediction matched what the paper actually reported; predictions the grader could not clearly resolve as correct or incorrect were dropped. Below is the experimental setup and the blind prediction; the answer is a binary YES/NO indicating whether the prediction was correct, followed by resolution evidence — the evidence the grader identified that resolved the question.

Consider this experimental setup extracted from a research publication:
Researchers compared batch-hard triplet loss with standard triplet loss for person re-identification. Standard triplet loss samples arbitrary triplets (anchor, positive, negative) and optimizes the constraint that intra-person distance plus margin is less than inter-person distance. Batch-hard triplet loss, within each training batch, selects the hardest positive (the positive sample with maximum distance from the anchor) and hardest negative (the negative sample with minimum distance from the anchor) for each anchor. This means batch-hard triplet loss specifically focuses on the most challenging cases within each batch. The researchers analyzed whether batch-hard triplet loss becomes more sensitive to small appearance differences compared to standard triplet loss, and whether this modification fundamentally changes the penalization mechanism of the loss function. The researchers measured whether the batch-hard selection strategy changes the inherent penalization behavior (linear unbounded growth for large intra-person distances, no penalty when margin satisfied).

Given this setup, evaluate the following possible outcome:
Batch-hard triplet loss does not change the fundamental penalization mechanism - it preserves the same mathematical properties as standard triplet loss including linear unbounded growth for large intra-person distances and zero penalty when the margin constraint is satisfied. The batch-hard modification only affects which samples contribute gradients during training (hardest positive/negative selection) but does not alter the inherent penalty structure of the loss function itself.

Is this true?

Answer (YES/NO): YES